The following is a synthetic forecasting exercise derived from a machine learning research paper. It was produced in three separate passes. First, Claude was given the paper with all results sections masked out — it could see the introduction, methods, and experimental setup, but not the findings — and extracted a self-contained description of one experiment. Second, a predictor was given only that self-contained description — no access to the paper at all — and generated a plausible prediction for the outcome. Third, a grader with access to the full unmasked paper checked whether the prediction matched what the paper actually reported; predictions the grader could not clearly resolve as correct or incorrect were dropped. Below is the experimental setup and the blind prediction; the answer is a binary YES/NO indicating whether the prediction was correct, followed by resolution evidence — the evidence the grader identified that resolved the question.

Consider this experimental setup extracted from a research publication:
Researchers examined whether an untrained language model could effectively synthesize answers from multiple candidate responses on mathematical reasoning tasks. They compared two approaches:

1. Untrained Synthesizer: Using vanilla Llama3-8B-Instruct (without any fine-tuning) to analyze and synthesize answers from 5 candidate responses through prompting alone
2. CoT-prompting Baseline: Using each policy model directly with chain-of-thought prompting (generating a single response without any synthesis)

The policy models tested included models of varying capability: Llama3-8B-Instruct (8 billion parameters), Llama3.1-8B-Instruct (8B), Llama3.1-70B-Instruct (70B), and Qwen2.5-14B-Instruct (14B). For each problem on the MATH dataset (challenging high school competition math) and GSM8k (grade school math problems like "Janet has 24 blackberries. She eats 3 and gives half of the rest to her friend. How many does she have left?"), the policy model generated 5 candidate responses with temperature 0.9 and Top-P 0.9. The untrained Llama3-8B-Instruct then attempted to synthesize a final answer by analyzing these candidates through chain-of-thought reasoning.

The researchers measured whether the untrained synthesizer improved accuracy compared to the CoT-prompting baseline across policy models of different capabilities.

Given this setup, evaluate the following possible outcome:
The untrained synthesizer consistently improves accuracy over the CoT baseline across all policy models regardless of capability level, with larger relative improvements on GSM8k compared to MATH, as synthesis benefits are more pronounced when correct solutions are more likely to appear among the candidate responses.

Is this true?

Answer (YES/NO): NO